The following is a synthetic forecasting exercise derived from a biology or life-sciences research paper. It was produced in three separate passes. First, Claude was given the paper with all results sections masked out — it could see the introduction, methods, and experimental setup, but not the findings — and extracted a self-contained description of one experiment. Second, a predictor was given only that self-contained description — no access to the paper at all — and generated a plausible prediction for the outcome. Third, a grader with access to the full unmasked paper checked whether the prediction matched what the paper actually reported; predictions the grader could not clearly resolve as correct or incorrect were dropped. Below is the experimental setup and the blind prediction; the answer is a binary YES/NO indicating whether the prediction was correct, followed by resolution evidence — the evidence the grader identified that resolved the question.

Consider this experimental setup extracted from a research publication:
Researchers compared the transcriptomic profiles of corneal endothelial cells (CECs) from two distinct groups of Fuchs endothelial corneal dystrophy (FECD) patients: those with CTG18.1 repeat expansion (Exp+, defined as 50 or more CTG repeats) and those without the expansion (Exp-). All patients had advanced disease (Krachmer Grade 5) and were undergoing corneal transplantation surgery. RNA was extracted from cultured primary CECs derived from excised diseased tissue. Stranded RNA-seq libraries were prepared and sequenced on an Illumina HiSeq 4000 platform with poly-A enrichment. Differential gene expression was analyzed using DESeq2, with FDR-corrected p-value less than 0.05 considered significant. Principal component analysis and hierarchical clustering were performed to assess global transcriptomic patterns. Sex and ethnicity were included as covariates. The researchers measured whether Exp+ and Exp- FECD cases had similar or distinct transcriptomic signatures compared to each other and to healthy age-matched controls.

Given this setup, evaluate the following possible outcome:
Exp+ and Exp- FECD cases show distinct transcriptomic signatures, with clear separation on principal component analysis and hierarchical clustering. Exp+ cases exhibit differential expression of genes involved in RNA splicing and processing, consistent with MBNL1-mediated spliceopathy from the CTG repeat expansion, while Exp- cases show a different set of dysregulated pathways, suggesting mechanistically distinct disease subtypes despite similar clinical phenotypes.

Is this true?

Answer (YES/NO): YES